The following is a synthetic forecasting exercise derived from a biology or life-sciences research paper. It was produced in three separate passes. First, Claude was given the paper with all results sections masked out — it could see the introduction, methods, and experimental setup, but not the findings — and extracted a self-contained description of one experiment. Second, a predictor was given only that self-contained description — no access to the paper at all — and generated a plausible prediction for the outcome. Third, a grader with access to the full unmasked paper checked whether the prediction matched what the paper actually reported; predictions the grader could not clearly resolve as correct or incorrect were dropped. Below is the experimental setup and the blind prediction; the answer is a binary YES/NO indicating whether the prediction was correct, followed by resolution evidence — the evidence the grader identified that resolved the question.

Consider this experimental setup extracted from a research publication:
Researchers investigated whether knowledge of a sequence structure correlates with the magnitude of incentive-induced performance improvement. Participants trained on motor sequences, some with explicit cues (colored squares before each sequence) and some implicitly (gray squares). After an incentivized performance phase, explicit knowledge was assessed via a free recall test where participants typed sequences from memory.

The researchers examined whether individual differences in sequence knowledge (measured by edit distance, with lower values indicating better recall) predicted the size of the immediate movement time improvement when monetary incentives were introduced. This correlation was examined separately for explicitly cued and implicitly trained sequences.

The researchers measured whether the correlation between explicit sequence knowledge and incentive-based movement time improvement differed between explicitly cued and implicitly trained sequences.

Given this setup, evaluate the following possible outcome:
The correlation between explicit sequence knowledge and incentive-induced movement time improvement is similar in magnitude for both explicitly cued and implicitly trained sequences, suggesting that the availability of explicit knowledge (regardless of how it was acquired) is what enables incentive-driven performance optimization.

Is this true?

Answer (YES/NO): NO